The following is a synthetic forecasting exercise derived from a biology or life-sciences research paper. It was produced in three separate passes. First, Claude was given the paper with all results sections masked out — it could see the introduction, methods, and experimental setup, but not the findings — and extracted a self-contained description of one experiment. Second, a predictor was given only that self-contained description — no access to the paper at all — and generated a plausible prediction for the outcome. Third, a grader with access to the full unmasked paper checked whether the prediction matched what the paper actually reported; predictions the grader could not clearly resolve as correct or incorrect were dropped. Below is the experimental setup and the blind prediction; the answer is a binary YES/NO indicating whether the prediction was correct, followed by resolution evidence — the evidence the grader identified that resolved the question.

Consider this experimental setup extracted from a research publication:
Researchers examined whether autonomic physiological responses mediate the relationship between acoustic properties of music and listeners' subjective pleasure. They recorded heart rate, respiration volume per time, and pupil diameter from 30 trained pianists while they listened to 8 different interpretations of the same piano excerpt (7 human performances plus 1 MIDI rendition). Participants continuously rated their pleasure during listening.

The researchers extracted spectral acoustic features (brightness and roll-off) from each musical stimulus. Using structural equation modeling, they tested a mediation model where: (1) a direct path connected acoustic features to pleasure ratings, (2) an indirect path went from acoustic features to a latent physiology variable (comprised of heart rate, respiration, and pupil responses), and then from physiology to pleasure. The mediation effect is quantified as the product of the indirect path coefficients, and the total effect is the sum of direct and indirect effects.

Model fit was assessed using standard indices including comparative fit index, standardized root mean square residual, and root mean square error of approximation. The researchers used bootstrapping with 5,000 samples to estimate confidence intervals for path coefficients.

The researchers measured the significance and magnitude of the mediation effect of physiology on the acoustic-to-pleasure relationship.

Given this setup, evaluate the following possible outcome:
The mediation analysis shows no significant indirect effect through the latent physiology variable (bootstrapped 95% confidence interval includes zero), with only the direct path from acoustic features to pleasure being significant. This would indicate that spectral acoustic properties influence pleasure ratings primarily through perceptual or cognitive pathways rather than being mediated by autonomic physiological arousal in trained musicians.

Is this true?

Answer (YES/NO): NO